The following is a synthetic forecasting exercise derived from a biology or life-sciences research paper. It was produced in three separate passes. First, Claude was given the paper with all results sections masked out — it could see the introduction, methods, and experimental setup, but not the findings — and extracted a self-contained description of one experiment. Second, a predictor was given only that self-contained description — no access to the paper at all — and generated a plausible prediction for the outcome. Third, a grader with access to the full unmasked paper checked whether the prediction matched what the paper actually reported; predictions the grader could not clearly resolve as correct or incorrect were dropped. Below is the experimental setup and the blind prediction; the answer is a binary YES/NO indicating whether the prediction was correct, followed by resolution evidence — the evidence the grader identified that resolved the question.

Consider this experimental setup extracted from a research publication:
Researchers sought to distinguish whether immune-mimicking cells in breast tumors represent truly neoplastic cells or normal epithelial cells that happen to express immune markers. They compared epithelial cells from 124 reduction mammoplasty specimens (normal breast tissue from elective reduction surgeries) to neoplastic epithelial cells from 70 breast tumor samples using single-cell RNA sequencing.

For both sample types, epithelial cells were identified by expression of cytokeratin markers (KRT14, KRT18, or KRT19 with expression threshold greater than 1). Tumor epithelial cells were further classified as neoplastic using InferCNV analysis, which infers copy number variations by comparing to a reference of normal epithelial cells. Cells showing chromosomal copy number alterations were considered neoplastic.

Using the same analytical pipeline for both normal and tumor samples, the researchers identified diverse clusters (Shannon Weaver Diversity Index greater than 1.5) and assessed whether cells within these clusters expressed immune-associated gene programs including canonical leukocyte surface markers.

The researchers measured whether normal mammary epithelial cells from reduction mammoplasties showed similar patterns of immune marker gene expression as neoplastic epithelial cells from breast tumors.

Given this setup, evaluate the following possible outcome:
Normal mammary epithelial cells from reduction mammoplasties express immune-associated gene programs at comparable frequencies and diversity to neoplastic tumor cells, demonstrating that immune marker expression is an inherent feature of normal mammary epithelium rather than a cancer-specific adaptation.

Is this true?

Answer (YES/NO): NO